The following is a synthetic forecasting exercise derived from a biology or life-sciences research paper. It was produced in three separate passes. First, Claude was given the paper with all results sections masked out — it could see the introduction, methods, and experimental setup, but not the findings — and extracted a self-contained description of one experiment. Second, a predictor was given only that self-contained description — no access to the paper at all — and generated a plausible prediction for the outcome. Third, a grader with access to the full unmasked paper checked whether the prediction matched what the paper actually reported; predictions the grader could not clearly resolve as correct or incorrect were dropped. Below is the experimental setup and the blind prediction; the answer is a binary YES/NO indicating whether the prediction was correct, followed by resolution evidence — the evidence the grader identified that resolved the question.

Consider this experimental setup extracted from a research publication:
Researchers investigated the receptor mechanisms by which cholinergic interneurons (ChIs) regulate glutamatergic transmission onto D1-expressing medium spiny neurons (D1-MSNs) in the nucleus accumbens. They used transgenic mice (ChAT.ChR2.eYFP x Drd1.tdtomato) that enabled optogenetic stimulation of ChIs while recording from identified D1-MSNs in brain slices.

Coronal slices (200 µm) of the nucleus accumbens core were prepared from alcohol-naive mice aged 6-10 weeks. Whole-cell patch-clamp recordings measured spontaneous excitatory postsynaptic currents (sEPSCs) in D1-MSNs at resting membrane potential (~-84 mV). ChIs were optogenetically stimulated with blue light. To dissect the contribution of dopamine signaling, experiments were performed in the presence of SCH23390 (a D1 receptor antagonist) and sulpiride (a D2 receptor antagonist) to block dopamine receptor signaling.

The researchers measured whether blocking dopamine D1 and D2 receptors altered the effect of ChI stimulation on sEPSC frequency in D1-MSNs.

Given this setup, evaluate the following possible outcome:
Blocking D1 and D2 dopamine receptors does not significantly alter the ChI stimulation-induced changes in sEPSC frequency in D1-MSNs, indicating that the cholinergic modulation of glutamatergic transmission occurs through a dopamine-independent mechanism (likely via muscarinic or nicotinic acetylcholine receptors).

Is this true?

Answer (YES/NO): NO